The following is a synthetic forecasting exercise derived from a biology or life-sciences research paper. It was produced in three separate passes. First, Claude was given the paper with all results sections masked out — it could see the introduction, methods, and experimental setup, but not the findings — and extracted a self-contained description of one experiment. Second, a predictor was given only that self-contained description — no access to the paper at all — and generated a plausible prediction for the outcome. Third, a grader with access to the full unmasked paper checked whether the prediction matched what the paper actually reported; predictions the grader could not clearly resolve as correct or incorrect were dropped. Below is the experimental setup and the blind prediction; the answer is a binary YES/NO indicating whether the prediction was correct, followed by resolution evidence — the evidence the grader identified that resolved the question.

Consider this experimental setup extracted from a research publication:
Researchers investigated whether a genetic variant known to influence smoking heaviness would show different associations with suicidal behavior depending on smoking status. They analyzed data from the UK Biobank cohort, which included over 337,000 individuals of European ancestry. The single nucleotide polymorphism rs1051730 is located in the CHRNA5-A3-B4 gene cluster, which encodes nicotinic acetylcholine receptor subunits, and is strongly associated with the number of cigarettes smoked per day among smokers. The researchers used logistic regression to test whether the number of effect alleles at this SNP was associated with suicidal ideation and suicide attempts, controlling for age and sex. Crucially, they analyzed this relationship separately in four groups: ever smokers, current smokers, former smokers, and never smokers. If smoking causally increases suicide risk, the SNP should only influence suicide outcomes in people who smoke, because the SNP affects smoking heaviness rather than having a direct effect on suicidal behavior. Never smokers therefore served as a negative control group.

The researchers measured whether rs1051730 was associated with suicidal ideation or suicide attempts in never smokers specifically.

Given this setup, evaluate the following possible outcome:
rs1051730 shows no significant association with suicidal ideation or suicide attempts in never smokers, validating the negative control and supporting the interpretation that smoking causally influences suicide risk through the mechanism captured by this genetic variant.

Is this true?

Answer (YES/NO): NO